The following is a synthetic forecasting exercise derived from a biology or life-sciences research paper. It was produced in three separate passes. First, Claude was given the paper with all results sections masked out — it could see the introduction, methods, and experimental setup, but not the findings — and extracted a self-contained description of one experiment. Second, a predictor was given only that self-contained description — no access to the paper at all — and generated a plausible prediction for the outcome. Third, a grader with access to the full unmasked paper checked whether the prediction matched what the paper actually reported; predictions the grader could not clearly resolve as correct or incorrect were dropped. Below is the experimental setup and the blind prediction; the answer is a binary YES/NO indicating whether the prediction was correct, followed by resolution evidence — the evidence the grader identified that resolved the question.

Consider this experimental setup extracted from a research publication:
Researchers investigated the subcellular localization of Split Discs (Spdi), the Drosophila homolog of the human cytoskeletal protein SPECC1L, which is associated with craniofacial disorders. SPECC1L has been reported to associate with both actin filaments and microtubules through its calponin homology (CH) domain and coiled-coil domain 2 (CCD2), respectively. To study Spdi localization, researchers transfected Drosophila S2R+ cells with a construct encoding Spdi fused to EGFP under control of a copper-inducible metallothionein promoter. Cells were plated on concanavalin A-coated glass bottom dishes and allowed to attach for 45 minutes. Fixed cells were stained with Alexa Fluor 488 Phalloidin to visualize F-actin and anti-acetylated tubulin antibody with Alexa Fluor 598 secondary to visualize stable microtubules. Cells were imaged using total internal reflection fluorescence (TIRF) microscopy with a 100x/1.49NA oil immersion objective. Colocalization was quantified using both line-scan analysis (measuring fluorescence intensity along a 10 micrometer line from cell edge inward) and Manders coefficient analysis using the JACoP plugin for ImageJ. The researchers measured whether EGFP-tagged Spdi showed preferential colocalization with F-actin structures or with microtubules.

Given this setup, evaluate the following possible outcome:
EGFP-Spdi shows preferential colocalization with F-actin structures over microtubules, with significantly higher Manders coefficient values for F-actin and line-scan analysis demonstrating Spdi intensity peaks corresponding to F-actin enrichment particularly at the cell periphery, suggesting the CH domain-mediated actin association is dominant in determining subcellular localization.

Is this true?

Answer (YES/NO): NO